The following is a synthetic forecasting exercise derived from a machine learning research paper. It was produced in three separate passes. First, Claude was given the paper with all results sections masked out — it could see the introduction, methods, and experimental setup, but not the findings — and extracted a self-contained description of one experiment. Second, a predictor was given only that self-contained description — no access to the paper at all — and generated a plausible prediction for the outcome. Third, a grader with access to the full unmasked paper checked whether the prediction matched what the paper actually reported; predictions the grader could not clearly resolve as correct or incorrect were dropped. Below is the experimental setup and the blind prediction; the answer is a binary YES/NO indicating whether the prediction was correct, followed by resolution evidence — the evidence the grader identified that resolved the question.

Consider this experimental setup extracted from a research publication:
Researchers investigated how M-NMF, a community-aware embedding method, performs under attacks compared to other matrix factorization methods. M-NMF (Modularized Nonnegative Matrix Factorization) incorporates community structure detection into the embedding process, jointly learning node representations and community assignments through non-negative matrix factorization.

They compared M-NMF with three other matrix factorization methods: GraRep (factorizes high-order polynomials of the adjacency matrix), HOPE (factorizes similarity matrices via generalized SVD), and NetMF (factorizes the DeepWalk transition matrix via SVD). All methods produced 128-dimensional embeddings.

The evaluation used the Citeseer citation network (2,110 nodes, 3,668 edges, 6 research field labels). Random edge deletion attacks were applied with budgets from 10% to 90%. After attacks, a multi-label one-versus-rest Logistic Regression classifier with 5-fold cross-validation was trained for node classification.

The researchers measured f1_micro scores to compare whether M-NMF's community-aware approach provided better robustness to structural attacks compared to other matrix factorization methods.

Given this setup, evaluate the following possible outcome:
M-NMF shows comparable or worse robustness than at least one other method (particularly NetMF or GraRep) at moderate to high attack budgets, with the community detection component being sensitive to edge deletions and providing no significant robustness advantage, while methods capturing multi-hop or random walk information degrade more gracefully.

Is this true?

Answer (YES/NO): NO